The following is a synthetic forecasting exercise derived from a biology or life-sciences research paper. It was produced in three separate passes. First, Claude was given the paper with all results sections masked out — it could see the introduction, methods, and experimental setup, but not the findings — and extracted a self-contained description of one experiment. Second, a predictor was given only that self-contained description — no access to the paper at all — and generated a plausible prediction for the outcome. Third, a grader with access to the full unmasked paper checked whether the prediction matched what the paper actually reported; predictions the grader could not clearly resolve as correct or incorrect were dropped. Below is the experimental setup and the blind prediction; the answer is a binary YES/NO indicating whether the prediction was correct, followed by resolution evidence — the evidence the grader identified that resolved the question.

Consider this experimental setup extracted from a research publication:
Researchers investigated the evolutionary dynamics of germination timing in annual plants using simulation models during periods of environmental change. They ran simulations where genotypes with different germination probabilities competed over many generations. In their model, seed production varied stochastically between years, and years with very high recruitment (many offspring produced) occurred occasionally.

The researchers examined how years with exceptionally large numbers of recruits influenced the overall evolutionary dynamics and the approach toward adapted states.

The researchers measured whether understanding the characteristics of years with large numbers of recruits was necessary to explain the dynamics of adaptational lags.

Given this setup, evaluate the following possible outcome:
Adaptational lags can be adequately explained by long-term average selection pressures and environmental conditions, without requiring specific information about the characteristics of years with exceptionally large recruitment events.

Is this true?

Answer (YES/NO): NO